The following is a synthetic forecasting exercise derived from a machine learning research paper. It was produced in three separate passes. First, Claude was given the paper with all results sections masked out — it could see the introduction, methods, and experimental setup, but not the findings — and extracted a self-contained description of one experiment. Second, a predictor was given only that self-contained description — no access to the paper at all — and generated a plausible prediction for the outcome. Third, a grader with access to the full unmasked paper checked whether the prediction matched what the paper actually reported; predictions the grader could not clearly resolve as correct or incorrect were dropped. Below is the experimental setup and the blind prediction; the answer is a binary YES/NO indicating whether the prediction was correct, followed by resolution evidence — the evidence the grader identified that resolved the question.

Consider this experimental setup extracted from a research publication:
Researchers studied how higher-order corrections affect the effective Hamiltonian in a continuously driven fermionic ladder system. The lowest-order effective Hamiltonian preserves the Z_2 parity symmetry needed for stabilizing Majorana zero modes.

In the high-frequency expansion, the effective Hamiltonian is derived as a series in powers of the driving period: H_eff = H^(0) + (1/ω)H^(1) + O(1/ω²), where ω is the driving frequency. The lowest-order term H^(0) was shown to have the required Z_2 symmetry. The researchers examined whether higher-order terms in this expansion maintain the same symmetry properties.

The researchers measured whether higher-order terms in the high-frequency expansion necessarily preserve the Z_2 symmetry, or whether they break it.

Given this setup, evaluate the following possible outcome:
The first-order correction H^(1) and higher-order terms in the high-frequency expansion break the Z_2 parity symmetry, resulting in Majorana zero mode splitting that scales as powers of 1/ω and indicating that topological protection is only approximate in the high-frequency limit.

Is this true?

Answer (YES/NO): NO